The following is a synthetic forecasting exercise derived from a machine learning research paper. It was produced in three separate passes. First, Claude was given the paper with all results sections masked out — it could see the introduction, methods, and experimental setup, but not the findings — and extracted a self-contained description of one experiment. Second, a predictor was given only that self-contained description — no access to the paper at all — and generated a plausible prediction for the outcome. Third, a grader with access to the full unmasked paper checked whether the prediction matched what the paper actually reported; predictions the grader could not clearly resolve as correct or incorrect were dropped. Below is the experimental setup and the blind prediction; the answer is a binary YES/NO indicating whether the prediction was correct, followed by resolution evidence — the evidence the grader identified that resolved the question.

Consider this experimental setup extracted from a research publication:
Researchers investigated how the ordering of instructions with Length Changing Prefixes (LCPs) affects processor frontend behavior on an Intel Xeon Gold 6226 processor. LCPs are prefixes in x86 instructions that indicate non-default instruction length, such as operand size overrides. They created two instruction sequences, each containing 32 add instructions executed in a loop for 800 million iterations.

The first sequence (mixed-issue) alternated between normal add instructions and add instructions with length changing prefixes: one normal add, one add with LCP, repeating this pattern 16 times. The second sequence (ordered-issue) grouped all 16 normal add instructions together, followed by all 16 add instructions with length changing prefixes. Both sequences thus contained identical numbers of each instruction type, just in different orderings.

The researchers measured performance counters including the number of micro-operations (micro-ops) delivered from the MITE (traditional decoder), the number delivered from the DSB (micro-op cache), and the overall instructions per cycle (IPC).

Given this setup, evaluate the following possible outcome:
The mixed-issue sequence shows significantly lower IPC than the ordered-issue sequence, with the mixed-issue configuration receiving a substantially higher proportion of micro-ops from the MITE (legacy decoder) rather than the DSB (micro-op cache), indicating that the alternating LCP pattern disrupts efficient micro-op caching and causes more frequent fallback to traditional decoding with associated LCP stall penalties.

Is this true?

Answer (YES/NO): NO